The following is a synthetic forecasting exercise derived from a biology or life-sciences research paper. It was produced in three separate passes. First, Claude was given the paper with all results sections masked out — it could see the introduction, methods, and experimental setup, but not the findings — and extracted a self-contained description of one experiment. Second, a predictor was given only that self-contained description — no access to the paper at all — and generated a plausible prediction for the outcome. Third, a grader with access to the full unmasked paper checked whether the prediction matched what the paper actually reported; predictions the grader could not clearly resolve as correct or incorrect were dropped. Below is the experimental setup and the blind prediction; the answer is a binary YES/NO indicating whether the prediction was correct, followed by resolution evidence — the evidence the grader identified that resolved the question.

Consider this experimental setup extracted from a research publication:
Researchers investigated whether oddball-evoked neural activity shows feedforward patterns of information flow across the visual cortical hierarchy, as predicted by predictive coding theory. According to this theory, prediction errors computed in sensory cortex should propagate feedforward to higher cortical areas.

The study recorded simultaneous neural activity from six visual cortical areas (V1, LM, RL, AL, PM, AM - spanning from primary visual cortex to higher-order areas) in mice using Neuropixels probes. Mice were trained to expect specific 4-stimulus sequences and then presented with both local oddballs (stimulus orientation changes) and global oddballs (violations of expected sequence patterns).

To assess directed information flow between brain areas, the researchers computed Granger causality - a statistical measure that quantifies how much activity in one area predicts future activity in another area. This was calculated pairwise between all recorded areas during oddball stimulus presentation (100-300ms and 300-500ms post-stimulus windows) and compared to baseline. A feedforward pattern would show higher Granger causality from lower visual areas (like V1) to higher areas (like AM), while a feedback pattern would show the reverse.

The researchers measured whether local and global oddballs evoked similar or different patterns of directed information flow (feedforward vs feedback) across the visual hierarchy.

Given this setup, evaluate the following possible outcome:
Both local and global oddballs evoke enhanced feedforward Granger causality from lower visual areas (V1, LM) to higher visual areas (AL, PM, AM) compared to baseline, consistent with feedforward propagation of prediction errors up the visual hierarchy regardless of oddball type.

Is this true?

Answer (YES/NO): NO